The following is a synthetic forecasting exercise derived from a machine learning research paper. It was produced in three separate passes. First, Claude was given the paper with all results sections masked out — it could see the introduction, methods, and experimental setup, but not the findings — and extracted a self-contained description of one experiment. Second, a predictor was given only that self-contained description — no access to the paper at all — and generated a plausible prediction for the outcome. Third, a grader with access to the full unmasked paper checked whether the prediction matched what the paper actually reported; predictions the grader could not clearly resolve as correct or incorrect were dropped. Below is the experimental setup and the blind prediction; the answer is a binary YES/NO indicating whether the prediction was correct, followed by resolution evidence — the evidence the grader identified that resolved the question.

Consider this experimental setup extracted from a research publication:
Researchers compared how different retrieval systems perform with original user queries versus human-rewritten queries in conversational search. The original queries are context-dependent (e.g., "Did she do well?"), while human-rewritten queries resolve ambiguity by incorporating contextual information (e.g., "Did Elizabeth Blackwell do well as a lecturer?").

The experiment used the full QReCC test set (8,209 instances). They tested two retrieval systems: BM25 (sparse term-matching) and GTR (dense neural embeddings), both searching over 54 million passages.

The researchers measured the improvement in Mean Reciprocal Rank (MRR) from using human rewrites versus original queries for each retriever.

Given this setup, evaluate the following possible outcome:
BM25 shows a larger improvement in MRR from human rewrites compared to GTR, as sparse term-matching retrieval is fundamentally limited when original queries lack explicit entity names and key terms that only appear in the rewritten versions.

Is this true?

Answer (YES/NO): NO